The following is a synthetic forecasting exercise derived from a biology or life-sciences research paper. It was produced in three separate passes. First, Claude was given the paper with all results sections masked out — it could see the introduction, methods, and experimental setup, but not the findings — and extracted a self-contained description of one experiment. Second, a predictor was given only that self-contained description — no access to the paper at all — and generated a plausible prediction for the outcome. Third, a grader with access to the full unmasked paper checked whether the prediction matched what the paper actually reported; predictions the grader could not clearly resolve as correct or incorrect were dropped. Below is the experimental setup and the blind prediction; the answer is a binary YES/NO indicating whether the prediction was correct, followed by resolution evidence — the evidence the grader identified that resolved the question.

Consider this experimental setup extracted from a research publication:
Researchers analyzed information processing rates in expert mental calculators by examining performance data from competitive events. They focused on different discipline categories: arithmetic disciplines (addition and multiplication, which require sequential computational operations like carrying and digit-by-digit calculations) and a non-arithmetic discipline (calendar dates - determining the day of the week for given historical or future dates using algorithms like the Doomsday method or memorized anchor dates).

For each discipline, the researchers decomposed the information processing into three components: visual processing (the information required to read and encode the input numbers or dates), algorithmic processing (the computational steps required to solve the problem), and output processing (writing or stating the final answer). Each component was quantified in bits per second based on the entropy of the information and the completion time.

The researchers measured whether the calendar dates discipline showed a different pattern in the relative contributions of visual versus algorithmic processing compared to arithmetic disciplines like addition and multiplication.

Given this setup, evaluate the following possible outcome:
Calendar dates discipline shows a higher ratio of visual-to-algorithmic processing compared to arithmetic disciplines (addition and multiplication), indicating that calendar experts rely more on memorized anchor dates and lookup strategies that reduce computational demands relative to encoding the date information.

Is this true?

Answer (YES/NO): YES